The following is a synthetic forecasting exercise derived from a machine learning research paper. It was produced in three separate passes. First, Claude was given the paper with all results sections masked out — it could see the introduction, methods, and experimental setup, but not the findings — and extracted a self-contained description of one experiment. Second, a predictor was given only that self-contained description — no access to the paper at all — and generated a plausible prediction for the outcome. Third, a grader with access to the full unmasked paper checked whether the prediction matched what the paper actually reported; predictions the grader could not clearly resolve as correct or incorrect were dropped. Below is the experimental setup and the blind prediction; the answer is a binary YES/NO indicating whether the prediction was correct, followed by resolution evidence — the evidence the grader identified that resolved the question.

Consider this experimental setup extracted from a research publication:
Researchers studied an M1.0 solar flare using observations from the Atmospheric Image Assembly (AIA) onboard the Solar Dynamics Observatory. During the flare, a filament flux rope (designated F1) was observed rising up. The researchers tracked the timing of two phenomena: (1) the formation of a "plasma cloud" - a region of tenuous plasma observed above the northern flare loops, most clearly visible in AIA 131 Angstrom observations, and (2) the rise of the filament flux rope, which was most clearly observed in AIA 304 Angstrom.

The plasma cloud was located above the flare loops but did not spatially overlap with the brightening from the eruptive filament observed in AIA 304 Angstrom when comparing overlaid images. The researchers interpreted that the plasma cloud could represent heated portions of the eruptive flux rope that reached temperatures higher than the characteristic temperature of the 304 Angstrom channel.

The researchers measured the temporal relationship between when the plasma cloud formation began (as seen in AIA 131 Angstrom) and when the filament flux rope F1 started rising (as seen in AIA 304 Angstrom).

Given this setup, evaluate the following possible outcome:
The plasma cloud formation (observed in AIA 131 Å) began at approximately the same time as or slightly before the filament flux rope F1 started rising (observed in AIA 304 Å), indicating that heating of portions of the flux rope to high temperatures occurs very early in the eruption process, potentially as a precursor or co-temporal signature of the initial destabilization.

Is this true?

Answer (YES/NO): YES